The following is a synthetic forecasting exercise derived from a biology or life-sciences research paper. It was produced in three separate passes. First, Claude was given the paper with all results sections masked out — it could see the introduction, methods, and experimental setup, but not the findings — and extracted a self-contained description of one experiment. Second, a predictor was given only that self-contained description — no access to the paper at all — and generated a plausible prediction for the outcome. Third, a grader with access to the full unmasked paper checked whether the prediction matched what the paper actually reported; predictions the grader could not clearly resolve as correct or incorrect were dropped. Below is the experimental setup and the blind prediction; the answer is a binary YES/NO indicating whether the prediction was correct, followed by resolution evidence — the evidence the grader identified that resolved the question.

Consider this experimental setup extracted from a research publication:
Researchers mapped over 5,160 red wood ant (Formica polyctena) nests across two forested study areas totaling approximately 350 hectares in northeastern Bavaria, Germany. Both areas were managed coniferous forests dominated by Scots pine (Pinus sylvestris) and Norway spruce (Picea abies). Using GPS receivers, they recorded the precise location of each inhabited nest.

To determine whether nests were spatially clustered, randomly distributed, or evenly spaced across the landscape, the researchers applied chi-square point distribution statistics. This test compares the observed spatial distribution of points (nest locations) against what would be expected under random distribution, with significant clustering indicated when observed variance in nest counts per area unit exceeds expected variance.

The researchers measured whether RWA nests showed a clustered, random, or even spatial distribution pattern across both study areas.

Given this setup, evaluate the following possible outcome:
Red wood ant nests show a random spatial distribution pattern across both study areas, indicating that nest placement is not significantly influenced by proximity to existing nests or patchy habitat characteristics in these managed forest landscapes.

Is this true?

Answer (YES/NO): NO